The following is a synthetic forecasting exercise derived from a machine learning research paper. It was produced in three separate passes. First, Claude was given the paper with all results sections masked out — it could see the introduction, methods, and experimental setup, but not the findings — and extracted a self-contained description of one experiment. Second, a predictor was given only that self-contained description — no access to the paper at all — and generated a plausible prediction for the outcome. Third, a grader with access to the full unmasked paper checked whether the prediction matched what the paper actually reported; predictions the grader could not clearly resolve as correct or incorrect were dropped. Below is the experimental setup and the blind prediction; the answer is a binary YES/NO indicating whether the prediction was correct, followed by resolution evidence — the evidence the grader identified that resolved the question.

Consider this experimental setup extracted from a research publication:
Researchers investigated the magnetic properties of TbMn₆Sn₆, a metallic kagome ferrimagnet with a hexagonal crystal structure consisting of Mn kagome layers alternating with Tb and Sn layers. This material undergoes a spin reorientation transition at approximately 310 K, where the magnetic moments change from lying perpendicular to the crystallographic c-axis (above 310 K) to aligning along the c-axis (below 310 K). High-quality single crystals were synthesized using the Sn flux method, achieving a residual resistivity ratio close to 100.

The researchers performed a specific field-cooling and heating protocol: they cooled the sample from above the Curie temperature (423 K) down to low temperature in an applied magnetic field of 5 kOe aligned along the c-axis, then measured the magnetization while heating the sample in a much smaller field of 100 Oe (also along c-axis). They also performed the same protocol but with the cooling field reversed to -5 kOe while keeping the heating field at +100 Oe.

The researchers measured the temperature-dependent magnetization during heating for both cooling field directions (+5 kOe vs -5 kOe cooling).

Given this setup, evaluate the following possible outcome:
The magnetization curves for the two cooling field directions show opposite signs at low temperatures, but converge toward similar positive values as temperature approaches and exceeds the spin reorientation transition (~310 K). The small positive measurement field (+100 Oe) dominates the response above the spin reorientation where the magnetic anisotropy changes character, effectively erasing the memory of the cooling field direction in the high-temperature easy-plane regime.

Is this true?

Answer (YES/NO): NO